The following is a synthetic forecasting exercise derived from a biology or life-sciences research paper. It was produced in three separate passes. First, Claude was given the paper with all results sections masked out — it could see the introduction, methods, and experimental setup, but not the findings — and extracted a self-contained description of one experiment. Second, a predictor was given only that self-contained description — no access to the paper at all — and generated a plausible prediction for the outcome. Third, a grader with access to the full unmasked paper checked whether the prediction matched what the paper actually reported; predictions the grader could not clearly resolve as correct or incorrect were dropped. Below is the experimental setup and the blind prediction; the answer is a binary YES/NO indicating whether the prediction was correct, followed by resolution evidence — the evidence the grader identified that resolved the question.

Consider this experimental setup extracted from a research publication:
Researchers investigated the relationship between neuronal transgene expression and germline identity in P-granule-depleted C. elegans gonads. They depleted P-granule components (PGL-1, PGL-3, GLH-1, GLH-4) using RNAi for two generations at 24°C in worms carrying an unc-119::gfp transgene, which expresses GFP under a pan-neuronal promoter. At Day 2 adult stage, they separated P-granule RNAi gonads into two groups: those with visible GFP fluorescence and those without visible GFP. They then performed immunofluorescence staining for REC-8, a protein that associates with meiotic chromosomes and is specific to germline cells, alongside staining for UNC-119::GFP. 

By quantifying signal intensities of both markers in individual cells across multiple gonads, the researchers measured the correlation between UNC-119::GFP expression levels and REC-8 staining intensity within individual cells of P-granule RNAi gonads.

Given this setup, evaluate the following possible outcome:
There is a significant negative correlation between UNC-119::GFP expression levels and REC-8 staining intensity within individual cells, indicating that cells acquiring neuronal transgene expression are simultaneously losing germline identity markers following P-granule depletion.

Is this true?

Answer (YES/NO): YES